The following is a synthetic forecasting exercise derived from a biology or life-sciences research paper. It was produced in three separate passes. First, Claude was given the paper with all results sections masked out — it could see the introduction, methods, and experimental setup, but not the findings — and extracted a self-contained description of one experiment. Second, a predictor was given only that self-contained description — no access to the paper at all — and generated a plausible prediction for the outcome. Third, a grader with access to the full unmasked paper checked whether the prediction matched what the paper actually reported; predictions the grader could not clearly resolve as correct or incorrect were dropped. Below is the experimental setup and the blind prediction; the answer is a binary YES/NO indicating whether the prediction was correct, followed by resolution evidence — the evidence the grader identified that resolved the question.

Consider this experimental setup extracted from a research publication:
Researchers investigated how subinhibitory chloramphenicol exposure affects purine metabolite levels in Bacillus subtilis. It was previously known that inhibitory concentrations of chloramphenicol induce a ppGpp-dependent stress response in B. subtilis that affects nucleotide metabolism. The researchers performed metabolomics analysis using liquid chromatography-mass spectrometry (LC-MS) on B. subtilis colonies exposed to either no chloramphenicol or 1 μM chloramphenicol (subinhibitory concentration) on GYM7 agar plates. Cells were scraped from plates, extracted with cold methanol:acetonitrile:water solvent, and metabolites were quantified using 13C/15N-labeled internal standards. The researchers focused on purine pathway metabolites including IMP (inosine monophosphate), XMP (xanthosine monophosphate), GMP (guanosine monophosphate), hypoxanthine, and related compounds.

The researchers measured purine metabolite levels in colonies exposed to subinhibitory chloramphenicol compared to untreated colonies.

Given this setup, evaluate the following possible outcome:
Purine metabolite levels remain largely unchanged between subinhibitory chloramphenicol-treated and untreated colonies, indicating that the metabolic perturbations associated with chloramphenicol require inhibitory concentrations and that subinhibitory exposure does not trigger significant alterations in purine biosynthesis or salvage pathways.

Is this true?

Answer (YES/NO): NO